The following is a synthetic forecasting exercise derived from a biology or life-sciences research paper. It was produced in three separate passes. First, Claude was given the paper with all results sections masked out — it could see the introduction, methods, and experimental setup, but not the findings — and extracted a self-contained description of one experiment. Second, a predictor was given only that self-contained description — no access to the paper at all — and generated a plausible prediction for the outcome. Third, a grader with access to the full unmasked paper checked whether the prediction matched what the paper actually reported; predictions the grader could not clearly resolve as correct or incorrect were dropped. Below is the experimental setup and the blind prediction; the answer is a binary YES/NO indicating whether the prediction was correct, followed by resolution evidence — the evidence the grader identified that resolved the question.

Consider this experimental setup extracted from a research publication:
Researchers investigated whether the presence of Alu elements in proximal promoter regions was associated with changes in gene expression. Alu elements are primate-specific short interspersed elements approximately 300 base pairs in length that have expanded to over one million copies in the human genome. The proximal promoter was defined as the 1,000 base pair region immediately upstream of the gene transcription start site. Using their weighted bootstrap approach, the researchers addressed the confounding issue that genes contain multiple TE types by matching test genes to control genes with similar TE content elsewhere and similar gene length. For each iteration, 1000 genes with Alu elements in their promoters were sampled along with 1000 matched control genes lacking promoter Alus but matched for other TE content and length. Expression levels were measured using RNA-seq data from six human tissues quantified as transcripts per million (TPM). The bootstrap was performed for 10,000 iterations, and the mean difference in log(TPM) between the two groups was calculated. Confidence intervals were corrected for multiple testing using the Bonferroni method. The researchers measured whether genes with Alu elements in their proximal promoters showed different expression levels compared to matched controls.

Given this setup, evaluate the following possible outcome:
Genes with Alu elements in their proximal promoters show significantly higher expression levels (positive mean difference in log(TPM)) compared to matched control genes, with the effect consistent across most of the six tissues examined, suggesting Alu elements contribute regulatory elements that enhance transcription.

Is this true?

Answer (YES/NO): NO